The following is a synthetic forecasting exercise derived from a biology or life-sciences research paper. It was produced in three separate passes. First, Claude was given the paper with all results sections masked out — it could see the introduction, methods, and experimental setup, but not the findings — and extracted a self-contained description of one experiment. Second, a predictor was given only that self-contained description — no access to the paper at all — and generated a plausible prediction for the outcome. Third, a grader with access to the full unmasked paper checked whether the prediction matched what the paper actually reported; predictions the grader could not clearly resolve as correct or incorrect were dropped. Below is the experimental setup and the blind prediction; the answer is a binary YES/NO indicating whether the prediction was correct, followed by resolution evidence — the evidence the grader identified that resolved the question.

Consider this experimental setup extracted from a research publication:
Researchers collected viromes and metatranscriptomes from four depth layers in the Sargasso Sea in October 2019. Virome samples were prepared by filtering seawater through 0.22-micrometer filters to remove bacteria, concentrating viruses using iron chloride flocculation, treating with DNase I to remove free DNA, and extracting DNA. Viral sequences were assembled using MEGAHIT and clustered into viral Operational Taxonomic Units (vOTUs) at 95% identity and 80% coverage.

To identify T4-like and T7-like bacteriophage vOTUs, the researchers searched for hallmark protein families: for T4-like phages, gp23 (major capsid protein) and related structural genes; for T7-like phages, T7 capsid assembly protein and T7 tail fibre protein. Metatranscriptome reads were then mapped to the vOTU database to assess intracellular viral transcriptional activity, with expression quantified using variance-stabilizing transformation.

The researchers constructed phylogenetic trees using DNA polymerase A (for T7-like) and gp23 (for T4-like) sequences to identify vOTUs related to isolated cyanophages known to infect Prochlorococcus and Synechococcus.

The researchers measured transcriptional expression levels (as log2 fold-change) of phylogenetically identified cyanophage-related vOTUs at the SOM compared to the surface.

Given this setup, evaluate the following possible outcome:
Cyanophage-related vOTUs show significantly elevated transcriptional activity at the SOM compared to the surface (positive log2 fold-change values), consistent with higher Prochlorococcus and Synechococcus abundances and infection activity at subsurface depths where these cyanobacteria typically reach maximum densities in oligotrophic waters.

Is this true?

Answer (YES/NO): YES